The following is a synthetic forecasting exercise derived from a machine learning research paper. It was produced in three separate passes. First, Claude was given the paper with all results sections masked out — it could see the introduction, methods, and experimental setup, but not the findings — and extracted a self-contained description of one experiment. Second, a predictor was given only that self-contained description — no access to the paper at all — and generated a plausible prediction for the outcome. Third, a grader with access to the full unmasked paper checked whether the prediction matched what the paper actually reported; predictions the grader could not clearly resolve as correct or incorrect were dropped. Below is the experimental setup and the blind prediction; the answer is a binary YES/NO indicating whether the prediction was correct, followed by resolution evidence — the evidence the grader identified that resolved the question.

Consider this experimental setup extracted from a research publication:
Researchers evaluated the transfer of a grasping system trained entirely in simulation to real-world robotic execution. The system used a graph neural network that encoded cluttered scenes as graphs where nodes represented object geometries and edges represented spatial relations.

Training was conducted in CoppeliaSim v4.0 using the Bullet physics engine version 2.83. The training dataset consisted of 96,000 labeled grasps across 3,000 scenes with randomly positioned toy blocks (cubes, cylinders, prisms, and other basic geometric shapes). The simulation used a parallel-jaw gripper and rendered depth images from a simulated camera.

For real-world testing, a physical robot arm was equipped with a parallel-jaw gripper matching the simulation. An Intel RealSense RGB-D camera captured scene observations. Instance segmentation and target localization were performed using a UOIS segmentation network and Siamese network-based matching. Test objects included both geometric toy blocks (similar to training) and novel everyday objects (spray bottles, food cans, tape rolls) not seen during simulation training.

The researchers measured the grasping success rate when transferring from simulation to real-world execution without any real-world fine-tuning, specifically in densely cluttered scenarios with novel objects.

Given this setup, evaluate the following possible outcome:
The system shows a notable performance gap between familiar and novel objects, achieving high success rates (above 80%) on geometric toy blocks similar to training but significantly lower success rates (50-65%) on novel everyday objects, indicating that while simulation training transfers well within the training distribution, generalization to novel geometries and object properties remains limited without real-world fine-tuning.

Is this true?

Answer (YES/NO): NO